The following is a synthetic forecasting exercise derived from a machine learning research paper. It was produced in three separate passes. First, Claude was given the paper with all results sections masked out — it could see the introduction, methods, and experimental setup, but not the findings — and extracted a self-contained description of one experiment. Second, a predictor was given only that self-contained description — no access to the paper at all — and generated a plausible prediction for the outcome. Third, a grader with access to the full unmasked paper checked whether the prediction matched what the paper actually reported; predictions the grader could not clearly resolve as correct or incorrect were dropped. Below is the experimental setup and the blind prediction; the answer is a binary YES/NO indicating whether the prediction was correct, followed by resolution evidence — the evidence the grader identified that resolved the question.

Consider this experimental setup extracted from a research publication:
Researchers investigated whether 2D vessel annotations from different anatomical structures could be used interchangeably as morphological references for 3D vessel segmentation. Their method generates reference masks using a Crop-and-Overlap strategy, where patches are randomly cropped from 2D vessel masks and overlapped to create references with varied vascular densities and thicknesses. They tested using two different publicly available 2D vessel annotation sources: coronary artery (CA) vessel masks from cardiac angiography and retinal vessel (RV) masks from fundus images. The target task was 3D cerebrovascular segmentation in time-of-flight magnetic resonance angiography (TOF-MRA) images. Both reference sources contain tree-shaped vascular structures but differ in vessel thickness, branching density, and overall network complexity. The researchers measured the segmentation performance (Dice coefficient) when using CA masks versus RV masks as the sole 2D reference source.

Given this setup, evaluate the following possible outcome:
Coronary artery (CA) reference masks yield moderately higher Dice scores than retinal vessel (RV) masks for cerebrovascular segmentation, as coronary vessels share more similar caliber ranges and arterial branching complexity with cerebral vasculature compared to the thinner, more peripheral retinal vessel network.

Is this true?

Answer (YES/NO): NO